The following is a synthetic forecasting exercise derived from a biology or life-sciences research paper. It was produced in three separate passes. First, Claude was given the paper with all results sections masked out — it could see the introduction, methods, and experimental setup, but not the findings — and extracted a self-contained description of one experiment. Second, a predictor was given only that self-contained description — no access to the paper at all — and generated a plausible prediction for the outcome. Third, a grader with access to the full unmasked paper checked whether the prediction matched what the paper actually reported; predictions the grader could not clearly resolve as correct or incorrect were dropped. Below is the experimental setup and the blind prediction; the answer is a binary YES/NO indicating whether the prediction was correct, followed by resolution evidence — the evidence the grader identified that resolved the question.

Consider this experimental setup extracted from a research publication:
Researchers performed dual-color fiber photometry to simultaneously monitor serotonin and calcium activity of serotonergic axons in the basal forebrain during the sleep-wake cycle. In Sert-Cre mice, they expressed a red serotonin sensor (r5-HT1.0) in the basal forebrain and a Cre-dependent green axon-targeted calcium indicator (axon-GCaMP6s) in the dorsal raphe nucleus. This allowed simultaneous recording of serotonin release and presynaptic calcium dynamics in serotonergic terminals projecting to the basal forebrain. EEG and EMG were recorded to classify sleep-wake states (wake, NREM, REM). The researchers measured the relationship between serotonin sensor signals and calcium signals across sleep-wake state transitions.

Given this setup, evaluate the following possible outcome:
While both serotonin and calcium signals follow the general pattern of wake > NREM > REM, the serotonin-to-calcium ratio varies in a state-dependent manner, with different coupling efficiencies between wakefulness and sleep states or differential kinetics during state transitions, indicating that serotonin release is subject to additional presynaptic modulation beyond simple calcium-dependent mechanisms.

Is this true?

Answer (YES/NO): NO